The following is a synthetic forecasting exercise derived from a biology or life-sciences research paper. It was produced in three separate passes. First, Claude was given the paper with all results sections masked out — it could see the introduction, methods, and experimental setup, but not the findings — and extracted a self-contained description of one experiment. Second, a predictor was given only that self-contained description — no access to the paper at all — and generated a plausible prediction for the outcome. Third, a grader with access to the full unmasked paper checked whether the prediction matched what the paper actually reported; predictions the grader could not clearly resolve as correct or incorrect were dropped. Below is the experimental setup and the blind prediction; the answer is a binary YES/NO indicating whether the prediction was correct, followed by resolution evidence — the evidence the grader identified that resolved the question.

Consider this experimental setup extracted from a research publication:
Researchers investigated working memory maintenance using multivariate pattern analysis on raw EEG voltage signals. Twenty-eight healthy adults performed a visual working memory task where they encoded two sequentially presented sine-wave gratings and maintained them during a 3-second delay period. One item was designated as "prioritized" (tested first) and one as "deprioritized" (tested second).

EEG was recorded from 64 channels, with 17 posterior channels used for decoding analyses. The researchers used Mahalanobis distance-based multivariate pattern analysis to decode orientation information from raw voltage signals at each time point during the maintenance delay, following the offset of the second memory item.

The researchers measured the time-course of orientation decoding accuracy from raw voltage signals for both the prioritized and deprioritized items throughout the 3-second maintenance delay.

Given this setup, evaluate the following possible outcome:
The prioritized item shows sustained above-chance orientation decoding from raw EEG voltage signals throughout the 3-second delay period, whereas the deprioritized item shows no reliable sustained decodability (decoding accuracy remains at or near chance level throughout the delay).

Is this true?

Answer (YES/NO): NO